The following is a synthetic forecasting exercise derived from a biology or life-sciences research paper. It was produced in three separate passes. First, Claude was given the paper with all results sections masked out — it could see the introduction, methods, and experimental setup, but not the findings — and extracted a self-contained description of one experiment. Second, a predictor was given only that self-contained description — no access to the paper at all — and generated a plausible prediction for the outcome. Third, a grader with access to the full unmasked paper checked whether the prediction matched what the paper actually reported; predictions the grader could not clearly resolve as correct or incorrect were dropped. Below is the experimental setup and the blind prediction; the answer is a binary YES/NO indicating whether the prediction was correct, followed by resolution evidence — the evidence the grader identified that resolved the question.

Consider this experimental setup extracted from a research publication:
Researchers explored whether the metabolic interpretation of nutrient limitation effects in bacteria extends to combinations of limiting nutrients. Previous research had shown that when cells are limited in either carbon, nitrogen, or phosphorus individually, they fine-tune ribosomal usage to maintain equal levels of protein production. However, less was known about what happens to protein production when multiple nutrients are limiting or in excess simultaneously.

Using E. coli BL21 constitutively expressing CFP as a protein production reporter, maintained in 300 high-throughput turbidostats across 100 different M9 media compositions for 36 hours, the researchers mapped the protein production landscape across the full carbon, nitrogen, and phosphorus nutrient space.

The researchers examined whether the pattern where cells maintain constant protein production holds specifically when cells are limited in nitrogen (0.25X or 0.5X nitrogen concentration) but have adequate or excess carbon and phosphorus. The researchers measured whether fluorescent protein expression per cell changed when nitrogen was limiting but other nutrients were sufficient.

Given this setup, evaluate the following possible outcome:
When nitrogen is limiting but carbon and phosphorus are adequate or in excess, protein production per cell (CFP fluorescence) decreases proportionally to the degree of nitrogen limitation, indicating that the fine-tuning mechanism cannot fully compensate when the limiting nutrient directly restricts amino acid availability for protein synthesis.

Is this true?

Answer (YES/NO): NO